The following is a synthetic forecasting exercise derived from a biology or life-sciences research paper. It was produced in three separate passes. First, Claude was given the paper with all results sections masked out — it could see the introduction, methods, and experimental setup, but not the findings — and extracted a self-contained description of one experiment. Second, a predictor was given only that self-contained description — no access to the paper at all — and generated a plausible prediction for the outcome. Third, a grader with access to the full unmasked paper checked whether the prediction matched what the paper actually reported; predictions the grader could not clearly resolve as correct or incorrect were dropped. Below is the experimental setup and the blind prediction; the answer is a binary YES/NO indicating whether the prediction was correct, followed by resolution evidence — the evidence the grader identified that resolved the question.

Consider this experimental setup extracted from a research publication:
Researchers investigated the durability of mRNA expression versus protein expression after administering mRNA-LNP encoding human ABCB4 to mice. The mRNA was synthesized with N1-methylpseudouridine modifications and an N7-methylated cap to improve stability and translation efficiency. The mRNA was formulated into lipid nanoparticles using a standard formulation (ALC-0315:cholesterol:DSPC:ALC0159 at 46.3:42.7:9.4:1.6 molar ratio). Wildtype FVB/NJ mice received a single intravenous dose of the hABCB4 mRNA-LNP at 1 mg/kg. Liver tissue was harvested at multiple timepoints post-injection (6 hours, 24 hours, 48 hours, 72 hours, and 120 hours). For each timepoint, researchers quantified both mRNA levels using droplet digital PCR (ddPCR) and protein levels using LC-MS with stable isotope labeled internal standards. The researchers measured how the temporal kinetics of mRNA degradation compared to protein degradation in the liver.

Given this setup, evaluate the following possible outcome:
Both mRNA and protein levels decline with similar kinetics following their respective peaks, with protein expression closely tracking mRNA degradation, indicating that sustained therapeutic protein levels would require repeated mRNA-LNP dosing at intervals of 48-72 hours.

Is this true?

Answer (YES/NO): NO